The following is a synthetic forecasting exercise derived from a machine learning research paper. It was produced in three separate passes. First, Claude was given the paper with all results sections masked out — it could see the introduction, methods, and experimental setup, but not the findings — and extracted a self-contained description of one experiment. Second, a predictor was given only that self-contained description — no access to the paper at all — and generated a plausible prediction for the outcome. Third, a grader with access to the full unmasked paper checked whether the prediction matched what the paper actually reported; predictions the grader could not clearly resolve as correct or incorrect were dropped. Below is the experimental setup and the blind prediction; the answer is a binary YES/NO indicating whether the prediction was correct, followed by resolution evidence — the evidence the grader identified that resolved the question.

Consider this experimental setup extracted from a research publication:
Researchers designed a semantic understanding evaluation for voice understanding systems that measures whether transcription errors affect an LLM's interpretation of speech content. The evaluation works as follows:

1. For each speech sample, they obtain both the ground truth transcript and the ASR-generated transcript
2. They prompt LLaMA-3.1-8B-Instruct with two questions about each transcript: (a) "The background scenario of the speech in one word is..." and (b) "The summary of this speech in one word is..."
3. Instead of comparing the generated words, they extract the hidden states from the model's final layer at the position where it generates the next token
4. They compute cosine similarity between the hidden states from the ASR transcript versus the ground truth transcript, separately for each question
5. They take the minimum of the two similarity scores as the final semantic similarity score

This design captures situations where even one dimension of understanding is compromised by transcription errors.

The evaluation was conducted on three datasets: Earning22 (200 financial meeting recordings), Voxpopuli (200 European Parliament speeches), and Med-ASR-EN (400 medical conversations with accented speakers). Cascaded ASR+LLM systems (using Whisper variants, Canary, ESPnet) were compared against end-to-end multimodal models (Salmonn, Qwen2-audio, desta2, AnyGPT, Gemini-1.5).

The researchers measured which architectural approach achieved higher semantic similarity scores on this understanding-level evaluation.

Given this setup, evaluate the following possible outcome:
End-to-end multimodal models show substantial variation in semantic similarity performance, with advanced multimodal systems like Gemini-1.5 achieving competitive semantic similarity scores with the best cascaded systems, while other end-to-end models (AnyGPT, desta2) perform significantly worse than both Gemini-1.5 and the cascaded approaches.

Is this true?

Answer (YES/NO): YES